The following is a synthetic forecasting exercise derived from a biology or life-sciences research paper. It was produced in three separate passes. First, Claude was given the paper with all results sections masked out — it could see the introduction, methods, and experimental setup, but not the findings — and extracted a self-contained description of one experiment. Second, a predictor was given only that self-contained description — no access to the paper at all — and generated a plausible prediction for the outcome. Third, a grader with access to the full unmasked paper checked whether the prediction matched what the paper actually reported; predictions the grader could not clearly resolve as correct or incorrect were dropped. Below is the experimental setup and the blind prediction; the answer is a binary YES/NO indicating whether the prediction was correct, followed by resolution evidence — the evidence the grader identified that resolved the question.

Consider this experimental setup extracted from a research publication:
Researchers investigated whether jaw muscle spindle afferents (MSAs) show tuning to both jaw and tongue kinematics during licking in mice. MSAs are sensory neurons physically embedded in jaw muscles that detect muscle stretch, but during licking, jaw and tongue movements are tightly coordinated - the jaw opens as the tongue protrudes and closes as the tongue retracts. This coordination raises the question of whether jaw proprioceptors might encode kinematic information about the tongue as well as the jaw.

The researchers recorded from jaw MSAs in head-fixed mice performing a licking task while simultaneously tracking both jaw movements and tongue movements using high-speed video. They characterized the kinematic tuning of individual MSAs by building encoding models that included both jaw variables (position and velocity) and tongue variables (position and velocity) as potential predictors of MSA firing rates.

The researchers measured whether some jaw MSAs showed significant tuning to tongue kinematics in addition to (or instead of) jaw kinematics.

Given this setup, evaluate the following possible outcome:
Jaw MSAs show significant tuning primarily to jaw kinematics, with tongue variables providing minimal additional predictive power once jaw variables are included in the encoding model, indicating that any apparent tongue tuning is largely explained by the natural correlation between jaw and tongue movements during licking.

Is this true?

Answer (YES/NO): NO